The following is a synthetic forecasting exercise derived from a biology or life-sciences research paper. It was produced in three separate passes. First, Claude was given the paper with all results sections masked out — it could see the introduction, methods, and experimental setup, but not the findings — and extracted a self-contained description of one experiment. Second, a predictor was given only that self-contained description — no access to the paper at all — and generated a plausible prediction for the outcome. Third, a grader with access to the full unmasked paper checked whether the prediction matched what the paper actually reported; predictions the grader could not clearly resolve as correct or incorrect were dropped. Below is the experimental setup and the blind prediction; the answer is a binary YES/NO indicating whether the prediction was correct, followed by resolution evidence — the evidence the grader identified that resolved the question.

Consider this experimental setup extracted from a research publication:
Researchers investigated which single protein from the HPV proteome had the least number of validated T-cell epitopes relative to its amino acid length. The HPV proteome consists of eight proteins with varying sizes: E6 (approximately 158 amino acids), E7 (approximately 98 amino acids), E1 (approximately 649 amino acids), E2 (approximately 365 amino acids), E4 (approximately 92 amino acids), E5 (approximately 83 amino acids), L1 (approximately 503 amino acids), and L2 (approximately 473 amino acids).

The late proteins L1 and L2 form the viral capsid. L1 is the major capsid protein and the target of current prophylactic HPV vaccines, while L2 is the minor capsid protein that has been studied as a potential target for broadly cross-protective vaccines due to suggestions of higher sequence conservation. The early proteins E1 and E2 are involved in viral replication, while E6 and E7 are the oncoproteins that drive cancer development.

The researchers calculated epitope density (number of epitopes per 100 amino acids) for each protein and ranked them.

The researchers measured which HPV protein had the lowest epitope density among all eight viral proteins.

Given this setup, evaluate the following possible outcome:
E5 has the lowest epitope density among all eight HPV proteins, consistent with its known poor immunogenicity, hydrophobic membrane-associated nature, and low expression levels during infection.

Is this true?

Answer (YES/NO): NO